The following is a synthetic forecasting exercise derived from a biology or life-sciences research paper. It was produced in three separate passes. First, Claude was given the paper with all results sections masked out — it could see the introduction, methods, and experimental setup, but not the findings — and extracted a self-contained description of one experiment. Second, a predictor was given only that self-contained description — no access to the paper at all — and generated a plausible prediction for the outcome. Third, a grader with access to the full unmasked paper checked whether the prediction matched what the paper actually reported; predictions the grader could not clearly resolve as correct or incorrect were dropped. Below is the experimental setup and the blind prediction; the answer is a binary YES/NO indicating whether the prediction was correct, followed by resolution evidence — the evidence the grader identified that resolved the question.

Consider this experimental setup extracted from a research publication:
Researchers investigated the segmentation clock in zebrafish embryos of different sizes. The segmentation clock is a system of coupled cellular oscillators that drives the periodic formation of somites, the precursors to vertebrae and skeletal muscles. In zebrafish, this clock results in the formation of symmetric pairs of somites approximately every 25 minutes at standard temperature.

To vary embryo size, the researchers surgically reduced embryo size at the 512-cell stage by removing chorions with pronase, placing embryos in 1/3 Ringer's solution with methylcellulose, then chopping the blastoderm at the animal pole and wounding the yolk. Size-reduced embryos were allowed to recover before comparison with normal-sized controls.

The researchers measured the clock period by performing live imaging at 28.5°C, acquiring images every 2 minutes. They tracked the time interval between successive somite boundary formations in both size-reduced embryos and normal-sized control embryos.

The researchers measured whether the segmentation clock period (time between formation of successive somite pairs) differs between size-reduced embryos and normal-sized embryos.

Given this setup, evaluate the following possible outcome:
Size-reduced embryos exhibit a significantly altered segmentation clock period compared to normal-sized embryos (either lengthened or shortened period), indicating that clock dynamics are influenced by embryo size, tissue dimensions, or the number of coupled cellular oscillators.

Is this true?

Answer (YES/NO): NO